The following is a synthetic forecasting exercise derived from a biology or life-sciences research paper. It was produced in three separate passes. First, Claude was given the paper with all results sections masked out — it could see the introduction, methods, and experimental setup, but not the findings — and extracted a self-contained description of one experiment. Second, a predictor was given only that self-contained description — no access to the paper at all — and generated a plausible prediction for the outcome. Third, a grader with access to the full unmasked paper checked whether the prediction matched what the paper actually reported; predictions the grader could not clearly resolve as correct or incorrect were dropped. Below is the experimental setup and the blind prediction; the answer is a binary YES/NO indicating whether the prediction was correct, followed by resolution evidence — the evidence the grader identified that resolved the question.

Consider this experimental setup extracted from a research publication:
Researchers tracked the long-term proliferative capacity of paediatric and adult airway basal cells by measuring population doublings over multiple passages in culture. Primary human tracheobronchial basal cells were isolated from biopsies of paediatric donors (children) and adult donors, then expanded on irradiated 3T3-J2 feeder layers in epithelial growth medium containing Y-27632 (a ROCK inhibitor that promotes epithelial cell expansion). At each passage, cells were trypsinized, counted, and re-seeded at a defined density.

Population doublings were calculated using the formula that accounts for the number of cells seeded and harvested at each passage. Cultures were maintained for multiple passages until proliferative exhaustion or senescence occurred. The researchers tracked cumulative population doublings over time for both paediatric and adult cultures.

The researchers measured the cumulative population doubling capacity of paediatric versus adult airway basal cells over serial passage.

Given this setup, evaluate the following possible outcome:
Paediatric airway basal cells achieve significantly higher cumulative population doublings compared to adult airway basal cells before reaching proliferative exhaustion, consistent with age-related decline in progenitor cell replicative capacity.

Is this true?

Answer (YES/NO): YES